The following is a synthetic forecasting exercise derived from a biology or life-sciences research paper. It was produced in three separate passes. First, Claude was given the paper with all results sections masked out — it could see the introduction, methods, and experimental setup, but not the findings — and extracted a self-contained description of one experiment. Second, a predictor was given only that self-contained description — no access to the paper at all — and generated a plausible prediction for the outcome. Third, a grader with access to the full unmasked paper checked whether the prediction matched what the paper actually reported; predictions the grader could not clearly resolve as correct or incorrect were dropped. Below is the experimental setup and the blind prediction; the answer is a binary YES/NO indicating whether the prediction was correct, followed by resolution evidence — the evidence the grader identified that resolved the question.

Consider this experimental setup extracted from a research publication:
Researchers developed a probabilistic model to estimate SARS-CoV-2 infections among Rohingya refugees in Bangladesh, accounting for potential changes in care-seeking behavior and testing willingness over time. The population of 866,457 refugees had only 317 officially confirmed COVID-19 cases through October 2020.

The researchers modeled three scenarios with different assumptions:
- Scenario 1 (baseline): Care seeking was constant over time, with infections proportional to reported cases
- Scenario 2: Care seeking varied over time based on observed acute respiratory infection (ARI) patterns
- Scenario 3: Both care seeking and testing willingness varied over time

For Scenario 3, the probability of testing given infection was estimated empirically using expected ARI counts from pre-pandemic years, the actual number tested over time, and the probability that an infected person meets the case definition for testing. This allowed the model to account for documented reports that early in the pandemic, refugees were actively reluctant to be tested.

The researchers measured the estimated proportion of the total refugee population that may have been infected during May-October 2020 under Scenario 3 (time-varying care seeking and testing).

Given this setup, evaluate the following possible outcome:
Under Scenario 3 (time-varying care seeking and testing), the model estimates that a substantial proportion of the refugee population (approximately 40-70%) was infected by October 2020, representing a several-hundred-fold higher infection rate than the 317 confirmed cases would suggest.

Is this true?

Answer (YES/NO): YES